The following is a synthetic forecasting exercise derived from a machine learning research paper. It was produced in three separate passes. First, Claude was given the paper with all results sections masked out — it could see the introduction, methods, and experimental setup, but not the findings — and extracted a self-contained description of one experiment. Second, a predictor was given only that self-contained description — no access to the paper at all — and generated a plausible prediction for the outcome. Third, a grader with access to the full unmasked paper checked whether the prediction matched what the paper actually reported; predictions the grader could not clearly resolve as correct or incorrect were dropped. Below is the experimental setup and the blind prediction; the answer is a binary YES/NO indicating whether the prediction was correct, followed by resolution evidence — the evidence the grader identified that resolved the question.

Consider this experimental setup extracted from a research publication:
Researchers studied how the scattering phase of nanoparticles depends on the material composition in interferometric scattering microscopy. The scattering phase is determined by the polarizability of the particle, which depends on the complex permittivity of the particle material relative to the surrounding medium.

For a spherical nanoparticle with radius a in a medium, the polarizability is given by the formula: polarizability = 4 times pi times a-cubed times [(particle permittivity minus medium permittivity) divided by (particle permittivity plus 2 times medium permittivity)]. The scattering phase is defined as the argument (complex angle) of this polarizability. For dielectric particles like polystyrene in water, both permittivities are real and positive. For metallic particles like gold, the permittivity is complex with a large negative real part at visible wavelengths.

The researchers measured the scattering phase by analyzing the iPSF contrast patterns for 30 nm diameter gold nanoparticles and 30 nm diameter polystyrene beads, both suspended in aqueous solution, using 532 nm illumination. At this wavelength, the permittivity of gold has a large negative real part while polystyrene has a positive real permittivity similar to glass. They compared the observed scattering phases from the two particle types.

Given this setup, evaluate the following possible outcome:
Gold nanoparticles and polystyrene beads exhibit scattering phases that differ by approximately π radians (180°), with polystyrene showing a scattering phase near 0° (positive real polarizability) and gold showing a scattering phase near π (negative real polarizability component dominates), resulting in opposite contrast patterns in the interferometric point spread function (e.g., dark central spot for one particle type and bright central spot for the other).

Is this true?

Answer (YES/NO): NO